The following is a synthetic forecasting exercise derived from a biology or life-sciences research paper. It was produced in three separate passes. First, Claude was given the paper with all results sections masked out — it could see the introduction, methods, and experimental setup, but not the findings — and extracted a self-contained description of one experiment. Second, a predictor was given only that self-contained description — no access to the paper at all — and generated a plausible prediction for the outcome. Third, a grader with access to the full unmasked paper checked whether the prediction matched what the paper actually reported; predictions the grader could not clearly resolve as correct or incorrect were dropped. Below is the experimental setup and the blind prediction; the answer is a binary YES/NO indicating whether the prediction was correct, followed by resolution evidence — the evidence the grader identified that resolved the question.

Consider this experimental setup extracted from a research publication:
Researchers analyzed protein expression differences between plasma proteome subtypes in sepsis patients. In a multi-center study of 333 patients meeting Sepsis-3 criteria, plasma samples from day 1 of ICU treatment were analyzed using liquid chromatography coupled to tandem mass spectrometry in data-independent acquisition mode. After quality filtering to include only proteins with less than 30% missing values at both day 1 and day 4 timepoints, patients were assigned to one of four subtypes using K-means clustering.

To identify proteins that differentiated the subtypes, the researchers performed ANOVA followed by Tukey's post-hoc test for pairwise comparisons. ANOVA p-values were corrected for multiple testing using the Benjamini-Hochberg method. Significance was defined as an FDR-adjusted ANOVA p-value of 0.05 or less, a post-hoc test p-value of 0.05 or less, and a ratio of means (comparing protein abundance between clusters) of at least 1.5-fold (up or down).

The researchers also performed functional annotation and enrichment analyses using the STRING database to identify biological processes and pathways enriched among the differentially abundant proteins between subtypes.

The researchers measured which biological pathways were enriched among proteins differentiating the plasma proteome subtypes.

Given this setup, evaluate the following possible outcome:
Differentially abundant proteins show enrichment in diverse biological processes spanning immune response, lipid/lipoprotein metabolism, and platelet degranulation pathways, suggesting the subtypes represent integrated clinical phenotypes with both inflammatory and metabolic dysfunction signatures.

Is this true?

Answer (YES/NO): NO